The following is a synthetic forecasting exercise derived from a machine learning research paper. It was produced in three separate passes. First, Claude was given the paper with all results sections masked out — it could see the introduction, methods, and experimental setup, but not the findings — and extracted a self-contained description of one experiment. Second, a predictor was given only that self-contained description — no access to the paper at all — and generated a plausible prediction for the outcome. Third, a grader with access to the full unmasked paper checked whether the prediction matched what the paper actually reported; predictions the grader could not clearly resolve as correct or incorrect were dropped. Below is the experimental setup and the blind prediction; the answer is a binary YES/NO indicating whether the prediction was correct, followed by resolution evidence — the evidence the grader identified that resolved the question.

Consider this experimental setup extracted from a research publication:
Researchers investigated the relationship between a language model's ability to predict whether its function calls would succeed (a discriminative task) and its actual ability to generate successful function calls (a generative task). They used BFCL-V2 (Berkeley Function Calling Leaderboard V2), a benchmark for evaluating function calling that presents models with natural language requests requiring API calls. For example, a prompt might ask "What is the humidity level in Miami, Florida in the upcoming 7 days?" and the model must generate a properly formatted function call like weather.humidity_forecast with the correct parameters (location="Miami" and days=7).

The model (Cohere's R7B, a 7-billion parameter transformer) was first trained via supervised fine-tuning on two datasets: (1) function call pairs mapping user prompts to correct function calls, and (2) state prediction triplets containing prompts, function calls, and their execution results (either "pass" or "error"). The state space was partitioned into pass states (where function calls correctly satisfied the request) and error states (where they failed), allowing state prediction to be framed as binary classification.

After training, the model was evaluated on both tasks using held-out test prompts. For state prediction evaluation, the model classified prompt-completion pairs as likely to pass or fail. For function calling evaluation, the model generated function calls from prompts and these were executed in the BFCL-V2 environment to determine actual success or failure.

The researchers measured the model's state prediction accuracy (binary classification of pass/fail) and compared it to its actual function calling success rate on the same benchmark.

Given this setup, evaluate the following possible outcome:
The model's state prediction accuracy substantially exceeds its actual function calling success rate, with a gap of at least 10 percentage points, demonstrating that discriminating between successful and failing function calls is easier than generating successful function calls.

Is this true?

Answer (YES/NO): YES